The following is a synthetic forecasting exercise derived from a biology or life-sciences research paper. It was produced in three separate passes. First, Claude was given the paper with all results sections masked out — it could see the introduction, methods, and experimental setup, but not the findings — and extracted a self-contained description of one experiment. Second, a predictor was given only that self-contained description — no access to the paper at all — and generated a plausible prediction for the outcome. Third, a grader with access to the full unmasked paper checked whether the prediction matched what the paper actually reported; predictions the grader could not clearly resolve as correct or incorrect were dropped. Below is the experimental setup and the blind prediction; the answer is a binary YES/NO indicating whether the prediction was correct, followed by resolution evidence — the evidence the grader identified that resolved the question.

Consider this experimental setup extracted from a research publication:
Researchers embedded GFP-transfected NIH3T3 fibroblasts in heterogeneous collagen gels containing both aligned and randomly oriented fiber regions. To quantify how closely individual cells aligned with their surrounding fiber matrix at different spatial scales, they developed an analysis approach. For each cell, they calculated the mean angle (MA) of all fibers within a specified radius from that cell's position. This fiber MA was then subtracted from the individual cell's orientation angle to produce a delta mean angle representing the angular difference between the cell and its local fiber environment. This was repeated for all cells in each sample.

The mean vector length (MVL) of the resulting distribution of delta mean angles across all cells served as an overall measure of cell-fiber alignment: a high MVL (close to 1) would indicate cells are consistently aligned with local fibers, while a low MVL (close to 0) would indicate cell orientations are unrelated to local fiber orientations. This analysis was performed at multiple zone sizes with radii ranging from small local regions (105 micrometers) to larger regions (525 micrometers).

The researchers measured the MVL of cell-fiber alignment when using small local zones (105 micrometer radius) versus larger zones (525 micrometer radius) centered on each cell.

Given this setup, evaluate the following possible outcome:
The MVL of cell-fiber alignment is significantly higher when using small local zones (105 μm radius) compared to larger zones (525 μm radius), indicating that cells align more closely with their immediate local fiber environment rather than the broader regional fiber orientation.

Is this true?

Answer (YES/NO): YES